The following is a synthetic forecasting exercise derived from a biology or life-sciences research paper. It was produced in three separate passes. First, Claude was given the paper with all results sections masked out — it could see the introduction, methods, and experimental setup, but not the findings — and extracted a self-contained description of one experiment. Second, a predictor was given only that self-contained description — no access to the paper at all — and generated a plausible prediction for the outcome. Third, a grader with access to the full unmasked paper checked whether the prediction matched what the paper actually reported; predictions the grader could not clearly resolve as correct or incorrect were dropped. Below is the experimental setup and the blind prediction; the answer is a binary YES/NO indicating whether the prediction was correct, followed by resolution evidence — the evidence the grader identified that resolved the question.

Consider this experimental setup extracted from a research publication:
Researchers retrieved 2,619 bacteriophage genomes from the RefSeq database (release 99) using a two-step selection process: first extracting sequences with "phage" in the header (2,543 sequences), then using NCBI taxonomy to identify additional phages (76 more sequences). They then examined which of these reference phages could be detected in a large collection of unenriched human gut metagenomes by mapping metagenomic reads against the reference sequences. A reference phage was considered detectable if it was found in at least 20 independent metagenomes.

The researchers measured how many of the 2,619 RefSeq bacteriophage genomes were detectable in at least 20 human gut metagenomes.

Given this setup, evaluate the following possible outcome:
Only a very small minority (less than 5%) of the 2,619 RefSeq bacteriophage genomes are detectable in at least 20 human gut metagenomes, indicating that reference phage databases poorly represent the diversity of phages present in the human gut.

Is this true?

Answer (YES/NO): NO